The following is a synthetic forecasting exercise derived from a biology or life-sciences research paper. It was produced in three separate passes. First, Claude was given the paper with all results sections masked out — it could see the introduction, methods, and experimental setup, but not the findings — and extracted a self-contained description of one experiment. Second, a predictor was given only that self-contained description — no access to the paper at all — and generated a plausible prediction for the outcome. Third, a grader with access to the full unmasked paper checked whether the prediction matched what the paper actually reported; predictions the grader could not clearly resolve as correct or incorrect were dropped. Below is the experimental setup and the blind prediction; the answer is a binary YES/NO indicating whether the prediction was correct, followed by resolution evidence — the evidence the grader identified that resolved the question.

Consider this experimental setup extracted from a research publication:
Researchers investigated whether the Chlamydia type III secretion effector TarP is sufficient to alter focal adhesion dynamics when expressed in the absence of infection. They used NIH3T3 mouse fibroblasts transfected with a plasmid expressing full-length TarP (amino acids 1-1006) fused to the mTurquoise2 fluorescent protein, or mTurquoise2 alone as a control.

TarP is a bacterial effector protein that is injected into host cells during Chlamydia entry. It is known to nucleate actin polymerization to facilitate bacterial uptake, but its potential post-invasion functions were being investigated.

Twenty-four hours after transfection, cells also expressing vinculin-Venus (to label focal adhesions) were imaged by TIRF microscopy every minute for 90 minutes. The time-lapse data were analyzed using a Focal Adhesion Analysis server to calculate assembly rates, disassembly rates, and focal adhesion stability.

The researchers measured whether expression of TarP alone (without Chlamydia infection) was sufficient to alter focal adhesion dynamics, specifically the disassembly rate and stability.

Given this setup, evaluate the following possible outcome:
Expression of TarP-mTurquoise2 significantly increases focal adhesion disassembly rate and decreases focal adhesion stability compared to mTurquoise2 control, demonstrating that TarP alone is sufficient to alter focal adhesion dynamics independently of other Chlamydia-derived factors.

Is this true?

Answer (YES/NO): NO